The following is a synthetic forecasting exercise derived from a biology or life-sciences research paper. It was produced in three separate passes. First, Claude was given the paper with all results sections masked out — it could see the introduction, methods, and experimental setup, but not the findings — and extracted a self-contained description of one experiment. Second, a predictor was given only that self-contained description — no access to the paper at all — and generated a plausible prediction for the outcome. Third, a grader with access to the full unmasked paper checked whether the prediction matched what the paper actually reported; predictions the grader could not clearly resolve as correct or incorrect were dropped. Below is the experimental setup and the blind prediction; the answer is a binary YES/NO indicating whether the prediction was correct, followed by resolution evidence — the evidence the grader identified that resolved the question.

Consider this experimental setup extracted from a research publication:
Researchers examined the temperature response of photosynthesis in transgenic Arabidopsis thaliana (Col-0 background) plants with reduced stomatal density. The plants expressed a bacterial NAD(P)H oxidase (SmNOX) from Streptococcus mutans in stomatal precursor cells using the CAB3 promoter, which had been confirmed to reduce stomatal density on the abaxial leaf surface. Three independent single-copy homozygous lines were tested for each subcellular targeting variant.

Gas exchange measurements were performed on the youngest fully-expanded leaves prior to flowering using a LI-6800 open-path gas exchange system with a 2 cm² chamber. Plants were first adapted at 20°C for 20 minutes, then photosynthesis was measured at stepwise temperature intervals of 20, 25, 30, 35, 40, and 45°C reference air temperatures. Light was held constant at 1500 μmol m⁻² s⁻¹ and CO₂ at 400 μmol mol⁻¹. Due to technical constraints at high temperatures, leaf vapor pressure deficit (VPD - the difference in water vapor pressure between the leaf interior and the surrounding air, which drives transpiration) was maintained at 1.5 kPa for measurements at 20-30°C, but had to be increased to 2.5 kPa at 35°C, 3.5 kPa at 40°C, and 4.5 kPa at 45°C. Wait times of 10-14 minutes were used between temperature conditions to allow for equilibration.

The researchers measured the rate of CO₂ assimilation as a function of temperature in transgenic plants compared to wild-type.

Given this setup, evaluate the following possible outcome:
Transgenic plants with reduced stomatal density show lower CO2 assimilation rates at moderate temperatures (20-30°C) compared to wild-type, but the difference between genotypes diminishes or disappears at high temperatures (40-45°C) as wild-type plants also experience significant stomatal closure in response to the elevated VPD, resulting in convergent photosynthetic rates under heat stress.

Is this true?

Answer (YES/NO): NO